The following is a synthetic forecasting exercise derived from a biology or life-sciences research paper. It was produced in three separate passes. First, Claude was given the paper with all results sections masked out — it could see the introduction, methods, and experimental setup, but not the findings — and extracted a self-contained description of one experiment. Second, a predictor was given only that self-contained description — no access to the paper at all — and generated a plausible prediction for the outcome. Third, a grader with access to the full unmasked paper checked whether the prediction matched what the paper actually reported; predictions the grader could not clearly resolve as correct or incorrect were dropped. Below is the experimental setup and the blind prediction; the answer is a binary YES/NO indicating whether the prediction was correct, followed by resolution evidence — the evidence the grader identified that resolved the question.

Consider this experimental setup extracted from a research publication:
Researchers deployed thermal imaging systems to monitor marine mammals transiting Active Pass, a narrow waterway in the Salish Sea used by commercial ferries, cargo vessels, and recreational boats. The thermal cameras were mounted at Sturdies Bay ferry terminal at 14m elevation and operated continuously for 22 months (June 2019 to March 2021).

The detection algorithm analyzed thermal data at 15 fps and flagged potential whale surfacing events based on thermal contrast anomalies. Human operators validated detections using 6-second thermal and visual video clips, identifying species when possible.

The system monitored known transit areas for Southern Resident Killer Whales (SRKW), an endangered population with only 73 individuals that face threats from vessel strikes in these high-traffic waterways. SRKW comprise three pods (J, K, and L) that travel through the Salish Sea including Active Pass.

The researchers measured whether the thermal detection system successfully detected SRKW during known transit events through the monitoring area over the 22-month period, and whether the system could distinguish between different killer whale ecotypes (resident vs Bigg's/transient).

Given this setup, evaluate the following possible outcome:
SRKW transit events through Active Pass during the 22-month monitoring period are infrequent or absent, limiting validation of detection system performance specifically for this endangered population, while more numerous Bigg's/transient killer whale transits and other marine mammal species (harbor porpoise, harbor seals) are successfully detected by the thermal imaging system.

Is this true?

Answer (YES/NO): NO